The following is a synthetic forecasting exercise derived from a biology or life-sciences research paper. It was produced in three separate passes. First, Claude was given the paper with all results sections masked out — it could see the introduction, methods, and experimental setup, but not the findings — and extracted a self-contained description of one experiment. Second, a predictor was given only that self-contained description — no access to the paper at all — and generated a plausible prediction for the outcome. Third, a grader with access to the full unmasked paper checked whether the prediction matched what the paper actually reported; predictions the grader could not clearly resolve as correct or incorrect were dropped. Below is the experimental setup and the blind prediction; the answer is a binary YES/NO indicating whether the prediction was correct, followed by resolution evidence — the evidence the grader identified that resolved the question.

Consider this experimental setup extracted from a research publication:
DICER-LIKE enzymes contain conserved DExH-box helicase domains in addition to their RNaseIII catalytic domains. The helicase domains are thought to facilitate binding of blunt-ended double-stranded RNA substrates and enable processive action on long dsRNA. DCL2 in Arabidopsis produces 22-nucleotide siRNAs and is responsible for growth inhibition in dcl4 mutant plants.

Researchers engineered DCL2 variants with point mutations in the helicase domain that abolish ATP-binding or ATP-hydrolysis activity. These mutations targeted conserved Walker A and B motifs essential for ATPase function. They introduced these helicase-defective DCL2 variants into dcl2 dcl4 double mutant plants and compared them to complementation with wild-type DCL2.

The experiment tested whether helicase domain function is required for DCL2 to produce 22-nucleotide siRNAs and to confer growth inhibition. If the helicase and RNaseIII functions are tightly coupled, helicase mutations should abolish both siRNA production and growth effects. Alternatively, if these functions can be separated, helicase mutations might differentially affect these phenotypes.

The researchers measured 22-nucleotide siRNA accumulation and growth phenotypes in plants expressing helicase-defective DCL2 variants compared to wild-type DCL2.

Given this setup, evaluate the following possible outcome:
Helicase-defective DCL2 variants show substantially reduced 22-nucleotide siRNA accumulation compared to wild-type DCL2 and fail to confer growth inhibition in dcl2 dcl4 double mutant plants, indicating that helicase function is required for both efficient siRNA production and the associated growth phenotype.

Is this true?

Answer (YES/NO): YES